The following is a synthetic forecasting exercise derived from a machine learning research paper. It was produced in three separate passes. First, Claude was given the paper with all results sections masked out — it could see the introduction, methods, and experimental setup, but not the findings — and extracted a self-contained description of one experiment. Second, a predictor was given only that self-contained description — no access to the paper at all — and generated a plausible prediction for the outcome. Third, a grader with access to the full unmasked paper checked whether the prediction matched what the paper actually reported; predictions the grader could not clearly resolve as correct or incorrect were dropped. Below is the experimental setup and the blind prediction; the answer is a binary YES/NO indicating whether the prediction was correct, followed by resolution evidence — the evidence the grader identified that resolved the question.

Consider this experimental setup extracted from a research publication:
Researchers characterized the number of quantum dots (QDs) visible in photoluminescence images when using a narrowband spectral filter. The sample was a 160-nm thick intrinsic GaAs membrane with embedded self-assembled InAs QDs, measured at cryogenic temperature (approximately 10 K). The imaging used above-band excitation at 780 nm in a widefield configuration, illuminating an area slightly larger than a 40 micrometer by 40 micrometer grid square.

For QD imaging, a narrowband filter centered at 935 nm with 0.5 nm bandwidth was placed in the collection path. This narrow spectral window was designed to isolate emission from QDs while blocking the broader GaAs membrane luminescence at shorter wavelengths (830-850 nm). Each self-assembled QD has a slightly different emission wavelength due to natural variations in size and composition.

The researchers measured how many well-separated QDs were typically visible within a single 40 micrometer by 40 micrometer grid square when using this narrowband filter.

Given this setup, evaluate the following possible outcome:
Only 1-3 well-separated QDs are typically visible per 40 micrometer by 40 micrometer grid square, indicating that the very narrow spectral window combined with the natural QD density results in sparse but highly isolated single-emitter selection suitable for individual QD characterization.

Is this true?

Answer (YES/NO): NO